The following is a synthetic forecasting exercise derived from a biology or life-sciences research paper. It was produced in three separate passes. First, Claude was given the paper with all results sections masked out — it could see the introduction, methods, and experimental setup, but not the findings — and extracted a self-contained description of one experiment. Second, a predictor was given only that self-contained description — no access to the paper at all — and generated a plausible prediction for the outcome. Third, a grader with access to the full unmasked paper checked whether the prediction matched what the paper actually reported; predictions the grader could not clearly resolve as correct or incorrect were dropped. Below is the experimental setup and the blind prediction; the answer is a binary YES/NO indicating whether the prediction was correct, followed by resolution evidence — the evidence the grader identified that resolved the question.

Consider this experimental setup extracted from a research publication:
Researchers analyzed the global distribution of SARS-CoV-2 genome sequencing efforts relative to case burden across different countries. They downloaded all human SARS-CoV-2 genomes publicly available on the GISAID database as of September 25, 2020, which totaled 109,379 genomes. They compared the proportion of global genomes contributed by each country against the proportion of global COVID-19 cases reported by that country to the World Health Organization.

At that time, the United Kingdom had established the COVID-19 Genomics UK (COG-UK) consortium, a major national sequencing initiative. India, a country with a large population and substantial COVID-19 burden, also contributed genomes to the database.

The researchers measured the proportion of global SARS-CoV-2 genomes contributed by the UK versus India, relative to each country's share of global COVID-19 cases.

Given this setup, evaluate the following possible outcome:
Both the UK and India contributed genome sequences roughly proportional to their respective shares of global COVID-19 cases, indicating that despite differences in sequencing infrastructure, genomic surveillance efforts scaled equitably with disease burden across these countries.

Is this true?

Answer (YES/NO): NO